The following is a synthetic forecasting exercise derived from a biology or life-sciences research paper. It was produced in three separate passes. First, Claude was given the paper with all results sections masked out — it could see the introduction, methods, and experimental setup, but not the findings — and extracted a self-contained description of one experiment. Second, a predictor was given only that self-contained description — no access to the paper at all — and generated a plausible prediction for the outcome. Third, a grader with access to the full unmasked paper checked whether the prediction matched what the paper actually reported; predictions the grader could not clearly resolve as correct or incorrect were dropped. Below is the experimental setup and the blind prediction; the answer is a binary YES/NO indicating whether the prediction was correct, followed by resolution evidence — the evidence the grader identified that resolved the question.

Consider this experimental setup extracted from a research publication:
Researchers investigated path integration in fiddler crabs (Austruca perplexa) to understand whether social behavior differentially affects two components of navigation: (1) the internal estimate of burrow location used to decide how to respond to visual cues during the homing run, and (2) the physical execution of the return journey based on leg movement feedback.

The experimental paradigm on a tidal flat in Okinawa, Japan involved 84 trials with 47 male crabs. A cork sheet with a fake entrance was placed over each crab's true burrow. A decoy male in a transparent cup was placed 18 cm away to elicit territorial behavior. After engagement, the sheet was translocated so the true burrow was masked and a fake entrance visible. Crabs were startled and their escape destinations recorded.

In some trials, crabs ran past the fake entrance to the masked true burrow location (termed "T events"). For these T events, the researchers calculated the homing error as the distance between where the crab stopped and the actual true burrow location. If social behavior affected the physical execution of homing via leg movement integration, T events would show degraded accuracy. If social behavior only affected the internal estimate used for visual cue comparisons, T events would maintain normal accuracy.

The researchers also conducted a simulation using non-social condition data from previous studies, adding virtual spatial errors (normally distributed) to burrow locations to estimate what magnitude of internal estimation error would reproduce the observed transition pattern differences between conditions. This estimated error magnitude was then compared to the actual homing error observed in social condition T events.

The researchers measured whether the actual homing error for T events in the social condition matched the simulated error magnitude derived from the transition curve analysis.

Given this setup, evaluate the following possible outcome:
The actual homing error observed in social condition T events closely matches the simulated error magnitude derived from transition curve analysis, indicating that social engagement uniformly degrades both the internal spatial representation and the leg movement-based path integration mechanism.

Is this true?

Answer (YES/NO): NO